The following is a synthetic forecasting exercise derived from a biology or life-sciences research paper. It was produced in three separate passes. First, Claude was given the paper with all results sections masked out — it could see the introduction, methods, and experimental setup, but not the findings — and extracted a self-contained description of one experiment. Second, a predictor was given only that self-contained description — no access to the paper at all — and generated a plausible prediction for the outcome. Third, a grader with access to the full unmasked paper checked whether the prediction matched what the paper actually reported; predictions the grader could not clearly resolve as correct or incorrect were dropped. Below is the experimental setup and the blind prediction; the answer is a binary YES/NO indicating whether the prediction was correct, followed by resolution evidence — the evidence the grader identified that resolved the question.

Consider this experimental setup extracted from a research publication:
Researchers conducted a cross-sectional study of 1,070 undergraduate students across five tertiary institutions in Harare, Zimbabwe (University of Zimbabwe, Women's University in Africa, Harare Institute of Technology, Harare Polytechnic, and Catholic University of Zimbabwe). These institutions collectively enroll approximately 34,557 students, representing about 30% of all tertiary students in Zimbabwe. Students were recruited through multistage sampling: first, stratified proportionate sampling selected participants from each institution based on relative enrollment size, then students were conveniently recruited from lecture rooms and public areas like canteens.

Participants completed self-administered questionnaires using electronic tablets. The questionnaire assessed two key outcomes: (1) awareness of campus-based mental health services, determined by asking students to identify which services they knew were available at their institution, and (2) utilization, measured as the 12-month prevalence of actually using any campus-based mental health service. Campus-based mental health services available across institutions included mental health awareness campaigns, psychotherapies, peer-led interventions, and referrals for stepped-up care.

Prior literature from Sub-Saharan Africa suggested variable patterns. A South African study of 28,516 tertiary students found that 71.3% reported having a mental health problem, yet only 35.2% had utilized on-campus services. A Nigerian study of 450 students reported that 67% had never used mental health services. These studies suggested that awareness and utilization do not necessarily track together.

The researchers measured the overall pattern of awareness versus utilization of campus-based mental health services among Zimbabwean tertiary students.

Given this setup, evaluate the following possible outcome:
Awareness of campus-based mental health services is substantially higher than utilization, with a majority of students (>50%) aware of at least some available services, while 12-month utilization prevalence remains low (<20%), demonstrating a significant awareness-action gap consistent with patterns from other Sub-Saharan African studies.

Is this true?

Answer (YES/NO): YES